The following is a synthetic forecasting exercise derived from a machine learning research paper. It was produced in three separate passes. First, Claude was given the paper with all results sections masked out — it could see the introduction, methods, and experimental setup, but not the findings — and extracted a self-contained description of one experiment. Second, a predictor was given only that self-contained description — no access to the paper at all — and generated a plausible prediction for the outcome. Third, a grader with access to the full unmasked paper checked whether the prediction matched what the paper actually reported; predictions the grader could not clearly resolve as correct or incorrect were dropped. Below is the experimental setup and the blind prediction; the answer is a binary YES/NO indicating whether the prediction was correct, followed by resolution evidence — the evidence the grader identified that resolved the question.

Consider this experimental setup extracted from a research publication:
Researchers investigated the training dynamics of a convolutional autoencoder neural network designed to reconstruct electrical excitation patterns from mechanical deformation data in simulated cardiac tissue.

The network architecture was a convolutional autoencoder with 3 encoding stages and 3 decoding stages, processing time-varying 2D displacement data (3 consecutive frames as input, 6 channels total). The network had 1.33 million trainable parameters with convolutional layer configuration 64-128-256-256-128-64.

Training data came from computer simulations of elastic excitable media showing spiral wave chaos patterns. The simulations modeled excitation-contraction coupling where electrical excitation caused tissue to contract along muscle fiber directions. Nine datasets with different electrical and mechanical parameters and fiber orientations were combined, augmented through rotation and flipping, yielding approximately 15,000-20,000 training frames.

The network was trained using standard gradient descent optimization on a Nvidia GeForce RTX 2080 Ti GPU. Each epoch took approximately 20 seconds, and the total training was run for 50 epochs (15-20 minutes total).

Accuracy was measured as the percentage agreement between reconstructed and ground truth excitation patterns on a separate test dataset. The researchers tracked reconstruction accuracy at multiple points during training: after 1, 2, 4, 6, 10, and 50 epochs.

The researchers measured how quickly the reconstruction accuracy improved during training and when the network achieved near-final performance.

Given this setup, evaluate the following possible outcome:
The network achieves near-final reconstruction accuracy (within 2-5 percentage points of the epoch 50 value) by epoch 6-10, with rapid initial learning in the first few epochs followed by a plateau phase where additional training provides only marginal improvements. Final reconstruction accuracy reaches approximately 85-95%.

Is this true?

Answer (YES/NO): NO